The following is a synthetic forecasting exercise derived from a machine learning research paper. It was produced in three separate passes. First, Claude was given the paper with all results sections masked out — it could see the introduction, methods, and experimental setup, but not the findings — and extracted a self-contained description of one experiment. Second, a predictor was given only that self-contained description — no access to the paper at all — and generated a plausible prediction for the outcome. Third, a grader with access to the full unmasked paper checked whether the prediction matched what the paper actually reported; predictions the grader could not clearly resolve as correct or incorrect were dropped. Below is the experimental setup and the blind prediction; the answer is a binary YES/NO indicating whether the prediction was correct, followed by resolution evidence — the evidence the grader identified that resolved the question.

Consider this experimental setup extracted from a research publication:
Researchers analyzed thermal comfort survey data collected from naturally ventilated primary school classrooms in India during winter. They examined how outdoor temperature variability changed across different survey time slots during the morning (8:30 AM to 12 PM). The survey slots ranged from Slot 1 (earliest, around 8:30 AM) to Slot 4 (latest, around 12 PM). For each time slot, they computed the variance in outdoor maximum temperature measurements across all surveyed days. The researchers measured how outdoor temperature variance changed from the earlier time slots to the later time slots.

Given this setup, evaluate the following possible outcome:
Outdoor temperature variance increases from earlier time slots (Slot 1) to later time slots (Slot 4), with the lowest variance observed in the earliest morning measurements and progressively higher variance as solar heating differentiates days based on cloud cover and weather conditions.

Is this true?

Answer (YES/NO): NO